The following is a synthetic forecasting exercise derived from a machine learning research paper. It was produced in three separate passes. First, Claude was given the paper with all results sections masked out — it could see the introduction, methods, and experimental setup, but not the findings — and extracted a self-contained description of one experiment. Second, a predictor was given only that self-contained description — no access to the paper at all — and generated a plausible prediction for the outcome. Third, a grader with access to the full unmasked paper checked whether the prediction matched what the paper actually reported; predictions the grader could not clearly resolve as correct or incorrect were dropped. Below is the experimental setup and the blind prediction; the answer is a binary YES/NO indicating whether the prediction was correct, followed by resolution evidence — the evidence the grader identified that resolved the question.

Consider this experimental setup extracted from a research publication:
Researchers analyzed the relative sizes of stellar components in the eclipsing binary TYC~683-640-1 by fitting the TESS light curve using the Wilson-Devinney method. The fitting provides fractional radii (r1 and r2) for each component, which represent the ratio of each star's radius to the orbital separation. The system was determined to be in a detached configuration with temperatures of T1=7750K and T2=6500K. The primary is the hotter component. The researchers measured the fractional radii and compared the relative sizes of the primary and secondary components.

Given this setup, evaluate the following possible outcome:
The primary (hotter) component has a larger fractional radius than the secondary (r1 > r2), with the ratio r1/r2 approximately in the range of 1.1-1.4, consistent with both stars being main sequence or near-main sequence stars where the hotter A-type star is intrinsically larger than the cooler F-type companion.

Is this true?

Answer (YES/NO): NO